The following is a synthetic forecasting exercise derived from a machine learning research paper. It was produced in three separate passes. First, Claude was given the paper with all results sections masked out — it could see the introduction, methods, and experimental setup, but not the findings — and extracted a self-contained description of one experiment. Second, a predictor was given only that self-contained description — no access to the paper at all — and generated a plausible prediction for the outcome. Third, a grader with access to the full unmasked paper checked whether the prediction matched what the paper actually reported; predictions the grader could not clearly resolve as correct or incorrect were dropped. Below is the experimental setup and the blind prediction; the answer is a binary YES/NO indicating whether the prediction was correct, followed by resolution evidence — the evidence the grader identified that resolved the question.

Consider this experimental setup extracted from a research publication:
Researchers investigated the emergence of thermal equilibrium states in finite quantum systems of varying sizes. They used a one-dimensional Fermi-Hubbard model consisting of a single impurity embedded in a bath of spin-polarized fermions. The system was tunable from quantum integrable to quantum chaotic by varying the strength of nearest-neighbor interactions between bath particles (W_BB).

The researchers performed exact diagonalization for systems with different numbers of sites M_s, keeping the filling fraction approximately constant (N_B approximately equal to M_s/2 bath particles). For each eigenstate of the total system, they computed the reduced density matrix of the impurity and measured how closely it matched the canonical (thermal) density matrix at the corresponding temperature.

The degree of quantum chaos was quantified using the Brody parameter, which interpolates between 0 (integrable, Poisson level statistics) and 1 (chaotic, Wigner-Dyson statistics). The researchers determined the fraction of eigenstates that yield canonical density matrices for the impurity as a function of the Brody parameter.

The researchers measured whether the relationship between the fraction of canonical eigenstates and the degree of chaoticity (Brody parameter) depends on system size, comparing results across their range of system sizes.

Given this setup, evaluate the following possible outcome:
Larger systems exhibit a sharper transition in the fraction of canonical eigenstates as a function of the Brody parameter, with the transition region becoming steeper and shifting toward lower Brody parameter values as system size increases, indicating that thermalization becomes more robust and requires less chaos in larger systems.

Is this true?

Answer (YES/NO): NO